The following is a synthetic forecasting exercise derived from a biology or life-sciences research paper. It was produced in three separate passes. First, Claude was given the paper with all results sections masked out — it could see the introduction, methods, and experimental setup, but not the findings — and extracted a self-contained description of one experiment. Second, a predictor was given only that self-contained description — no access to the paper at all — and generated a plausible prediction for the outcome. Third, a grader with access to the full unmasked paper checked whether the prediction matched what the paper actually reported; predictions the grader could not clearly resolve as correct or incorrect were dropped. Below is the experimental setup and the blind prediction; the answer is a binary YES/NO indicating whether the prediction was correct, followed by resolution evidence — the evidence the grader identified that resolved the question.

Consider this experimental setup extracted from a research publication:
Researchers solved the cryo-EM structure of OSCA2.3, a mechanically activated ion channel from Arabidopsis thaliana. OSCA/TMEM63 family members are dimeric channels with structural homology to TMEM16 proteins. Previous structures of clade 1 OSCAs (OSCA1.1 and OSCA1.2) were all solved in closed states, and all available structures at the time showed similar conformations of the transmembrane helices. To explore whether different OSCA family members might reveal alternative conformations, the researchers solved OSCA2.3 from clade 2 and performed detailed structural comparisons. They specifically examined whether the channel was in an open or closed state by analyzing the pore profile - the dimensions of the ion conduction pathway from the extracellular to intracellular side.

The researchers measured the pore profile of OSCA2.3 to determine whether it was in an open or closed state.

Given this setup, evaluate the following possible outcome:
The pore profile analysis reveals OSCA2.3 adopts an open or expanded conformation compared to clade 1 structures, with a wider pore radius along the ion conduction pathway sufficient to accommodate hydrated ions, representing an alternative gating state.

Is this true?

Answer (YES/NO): NO